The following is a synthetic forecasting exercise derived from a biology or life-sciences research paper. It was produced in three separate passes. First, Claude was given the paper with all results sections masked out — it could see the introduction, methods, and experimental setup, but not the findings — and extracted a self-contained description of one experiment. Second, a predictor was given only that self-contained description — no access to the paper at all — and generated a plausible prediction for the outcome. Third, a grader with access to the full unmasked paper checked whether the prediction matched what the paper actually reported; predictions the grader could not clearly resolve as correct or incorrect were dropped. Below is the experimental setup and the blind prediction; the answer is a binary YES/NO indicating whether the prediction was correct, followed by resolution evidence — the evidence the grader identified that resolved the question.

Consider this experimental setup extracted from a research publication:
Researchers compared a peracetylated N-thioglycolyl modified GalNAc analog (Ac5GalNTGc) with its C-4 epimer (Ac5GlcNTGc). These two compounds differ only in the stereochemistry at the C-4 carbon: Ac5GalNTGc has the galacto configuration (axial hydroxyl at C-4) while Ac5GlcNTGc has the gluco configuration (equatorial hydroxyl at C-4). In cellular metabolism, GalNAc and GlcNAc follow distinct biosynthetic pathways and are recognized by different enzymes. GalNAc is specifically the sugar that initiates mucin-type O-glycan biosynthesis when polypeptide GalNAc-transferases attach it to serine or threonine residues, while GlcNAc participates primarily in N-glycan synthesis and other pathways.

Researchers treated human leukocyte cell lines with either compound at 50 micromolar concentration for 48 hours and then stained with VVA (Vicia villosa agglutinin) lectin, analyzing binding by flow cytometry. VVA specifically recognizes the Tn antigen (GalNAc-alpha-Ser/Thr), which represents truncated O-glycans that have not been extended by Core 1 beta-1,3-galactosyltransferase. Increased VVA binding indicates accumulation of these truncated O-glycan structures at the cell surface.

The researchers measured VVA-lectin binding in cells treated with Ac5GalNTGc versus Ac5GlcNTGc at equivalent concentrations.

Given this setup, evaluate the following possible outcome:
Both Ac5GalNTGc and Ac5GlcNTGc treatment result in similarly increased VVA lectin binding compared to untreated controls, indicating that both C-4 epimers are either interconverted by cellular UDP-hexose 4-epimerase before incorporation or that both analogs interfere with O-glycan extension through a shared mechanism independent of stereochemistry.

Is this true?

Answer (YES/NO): NO